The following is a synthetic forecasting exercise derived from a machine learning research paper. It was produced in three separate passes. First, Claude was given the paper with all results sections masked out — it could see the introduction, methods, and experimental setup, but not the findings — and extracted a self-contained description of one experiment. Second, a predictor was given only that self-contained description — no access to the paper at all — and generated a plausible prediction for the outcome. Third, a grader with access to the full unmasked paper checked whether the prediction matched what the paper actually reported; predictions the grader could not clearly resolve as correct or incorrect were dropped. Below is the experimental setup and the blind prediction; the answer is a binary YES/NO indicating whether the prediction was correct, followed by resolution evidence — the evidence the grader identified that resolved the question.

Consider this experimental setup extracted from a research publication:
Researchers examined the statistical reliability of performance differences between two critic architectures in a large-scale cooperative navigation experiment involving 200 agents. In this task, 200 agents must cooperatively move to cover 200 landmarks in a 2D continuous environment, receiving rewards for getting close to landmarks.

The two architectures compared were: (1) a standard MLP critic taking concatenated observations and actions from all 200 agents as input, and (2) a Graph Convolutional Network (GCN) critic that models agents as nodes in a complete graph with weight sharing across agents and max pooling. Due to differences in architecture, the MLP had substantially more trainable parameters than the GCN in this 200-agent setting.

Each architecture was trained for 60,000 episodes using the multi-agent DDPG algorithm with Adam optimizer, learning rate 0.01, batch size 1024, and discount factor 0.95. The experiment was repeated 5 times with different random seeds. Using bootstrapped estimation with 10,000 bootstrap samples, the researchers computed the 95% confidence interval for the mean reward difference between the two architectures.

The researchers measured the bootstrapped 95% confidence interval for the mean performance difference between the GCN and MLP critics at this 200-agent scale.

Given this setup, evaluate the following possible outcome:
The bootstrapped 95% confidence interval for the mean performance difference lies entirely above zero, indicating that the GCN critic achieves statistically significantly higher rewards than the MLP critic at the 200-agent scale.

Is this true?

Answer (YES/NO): YES